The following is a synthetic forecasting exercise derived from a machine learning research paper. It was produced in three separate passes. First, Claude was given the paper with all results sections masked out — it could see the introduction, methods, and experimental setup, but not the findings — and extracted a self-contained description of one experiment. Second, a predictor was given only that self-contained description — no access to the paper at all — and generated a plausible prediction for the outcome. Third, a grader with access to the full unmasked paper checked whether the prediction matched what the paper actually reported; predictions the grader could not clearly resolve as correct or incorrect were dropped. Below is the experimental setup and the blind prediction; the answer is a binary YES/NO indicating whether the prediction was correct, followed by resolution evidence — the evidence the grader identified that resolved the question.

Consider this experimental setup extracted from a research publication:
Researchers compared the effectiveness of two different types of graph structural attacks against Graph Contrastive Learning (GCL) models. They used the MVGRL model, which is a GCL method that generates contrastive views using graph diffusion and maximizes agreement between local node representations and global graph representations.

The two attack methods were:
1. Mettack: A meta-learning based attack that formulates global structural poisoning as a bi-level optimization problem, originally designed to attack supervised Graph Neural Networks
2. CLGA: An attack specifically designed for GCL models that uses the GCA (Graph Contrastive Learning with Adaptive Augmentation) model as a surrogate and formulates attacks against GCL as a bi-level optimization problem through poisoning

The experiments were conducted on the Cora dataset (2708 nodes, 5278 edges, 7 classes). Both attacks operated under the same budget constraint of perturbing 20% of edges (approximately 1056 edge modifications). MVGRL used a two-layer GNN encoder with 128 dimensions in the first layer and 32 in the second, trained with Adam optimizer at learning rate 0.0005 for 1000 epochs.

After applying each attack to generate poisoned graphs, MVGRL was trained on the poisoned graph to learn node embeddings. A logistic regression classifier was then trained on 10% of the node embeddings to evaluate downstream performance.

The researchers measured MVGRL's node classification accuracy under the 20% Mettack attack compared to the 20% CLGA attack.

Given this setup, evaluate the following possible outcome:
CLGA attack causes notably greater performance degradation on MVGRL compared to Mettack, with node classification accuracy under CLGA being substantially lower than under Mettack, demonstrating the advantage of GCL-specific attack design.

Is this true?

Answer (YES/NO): NO